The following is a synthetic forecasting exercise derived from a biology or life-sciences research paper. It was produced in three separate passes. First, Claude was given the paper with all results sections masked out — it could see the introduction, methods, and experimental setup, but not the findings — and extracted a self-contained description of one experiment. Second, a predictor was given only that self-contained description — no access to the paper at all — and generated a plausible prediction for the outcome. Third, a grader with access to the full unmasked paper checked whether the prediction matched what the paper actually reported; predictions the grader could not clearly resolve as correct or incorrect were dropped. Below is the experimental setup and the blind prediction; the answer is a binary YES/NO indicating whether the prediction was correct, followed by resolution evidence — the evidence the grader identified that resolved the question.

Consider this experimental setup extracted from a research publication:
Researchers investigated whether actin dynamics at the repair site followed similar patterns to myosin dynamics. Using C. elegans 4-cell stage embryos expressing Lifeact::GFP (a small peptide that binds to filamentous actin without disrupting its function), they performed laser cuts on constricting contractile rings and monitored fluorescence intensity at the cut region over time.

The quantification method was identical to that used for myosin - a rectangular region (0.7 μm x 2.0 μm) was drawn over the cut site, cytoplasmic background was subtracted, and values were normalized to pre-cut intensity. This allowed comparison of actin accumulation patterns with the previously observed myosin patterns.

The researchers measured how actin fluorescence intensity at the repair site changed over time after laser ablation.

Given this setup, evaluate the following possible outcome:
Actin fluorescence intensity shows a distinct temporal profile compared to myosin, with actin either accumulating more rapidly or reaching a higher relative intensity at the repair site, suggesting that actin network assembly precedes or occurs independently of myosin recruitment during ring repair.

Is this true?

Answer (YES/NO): YES